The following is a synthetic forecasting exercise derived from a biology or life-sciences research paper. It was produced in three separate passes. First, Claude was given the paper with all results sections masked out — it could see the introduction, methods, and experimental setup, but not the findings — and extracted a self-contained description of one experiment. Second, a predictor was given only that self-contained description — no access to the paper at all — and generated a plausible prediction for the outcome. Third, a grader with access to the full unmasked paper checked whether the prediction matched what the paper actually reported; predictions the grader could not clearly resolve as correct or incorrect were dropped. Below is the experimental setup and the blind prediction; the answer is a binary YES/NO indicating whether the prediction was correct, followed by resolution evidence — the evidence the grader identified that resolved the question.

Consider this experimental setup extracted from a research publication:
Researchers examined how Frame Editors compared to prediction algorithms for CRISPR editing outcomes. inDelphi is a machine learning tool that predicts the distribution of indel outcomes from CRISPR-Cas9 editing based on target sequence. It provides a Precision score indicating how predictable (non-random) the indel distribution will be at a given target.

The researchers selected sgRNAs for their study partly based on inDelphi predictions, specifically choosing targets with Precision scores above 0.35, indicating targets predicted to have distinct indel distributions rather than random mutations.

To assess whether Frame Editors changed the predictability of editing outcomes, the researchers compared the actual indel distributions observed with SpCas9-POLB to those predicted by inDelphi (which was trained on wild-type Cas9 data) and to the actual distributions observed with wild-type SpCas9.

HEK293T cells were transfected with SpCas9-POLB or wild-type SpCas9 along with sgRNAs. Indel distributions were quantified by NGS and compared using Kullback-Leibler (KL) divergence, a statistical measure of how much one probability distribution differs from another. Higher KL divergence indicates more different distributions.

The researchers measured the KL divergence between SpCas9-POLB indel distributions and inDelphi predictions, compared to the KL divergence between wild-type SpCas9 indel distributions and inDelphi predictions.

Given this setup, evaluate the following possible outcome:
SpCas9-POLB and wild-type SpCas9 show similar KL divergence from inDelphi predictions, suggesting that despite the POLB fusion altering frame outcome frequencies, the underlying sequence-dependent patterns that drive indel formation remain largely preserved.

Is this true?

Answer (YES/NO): YES